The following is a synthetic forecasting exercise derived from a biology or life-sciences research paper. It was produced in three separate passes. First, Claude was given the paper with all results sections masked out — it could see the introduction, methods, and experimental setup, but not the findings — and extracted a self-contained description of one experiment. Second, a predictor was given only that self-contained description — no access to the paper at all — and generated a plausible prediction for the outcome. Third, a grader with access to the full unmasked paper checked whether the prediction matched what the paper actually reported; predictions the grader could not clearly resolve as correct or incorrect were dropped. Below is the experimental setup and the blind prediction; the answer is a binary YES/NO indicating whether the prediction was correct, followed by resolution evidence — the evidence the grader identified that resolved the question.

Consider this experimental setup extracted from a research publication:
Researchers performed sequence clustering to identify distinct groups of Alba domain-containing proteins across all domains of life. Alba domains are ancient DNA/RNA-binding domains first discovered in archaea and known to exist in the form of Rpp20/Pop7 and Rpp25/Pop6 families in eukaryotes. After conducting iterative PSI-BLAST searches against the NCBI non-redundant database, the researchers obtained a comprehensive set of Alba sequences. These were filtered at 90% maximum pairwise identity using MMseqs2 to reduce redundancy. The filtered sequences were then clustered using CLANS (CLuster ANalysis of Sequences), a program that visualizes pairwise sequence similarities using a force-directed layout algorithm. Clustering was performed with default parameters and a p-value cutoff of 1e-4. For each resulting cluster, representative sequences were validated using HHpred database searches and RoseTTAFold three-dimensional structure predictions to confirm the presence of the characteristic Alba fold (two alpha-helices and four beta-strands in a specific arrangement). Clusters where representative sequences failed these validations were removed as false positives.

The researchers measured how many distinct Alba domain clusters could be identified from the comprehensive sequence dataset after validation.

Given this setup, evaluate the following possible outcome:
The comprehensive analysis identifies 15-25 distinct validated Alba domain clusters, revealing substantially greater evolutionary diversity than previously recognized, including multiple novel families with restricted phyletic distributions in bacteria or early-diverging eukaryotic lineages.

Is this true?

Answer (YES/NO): NO